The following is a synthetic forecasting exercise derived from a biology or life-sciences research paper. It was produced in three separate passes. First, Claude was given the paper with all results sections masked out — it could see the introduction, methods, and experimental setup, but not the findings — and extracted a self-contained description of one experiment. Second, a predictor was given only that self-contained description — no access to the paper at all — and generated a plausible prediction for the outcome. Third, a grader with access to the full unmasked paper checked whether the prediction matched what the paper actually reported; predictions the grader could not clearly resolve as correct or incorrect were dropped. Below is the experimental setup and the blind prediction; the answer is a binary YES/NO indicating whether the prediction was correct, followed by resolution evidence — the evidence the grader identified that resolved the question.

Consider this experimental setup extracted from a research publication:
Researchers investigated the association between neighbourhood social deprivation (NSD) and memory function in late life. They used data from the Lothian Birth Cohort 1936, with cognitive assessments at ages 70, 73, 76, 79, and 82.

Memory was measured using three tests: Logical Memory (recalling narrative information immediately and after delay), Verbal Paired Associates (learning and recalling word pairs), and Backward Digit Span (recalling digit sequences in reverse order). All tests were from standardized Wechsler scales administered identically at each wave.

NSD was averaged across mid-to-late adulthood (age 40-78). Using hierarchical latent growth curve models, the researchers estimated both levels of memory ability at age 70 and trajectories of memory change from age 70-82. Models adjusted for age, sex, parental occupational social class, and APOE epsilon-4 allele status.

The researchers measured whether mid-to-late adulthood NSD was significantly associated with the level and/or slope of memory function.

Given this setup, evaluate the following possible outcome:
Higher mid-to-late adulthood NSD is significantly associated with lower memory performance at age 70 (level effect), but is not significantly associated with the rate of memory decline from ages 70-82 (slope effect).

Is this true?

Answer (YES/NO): YES